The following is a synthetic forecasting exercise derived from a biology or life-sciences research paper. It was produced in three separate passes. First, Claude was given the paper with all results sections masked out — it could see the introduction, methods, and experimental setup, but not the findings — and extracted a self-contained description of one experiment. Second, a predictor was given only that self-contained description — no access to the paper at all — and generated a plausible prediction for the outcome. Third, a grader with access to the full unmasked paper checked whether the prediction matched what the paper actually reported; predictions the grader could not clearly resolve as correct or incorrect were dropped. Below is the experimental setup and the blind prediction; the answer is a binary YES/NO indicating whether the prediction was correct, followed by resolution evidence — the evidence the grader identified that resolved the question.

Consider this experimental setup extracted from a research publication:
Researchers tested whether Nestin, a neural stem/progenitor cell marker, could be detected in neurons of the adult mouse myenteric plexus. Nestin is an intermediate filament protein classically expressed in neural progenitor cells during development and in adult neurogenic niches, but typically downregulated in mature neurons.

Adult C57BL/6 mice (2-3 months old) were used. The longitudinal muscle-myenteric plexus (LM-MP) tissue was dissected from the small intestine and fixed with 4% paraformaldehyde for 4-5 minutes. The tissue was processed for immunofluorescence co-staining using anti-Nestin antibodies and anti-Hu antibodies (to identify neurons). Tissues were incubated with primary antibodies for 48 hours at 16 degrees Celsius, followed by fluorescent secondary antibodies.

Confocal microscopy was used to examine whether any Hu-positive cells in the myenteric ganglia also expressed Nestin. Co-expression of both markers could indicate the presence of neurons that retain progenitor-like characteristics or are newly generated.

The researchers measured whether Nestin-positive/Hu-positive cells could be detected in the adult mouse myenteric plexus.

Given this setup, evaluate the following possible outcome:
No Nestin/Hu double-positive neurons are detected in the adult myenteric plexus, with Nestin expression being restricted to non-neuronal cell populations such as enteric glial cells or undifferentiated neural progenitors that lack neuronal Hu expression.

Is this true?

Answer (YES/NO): NO